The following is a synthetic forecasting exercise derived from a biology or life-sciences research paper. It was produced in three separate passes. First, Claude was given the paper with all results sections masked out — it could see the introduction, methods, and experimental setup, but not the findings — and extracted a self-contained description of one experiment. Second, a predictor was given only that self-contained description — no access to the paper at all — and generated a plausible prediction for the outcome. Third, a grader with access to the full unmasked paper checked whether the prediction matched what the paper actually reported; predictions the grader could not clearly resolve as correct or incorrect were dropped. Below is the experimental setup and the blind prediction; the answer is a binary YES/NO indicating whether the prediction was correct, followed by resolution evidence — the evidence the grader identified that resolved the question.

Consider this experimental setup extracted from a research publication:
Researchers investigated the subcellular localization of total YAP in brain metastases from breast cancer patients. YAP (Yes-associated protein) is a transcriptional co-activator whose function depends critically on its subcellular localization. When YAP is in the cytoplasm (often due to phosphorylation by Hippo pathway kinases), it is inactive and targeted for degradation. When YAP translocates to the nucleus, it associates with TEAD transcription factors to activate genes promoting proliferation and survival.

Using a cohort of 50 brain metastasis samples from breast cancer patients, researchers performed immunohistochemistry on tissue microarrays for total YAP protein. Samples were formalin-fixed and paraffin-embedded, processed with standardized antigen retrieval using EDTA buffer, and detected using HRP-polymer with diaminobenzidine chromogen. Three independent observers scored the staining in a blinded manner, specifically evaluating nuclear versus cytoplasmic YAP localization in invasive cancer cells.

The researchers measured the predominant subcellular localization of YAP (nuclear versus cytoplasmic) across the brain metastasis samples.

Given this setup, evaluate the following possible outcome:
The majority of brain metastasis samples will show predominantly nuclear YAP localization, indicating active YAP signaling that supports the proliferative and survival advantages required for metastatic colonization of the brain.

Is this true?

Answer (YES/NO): NO